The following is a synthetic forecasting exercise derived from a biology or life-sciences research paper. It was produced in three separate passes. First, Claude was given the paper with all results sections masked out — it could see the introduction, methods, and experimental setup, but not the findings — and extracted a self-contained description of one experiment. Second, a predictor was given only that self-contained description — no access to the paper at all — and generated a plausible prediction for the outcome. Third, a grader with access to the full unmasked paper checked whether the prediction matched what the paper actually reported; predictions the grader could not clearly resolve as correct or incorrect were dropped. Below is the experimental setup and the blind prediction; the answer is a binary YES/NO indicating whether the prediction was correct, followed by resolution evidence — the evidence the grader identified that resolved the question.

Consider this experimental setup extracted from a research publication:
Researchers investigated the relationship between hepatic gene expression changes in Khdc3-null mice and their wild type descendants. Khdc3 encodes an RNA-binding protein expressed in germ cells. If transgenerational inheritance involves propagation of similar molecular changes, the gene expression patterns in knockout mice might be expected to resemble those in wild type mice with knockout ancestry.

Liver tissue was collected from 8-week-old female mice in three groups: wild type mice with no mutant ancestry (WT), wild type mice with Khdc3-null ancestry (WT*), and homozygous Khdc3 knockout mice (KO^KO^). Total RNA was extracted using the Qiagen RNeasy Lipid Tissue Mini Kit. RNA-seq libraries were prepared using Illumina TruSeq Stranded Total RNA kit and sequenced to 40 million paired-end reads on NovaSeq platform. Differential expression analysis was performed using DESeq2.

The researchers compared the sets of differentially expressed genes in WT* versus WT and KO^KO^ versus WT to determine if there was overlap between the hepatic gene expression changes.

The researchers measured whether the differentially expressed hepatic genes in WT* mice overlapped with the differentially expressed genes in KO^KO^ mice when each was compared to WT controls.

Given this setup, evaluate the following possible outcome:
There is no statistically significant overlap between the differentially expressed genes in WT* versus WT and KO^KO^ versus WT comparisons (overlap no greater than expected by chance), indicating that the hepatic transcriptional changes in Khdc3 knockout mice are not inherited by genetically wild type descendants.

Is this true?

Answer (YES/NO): NO